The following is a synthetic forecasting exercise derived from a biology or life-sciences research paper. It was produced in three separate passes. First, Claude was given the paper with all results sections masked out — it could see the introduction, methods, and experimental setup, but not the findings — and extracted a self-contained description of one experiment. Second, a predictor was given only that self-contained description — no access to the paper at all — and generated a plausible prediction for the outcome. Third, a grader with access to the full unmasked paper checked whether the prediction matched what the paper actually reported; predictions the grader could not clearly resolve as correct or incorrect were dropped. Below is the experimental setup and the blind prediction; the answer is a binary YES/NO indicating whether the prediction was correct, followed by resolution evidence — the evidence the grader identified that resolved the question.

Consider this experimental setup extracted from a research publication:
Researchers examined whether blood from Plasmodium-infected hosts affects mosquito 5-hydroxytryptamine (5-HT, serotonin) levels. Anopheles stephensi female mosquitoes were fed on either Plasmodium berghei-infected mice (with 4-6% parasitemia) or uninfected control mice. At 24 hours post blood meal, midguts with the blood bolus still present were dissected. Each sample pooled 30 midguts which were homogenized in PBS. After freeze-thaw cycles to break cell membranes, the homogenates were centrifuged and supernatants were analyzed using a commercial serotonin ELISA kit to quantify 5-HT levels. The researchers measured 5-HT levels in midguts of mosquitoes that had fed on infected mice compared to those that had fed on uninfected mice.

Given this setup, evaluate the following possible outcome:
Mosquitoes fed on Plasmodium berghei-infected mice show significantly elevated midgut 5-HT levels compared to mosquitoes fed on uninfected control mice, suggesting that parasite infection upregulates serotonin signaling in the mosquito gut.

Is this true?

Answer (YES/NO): NO